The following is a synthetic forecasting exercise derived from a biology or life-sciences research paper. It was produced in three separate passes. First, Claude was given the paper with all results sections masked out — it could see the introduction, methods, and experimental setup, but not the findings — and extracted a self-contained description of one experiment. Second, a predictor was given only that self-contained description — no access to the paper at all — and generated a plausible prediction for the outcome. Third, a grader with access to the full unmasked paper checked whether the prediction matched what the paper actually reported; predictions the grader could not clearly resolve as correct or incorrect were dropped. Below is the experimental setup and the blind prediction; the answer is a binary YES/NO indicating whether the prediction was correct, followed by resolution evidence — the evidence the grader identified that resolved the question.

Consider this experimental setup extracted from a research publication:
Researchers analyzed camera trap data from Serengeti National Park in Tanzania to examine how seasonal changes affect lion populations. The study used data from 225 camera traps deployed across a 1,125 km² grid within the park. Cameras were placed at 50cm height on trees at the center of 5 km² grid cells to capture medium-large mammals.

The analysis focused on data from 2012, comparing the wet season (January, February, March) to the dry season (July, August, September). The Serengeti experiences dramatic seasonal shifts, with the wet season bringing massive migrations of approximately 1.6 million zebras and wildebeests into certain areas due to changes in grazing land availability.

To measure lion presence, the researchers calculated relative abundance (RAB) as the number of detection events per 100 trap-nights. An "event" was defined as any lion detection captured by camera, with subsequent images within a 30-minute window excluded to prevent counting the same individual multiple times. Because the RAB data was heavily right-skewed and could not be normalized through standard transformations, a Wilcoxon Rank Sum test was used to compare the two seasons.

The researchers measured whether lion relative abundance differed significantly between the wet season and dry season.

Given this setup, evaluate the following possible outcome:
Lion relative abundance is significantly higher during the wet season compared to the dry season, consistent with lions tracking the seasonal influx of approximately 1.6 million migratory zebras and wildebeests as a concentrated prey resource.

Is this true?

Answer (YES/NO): NO